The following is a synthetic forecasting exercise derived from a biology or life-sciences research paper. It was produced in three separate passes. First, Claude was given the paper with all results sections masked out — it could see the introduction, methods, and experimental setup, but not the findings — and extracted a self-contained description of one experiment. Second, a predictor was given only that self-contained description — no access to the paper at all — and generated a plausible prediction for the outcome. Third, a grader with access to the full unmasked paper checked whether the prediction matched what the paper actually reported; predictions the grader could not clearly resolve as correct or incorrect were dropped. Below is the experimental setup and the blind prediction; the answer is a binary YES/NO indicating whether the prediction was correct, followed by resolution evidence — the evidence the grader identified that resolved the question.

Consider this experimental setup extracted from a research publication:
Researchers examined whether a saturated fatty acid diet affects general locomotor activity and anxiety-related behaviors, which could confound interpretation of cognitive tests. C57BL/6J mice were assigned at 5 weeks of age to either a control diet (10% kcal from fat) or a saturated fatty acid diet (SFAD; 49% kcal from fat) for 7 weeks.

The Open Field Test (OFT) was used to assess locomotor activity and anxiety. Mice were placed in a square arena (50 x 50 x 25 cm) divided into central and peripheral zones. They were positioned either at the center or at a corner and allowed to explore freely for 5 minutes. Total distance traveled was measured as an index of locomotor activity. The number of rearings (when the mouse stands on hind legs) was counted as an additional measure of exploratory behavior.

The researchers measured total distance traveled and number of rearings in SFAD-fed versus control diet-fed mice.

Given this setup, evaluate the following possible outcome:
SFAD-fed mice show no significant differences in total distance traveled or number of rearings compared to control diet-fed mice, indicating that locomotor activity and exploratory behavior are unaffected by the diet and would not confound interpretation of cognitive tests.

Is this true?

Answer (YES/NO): YES